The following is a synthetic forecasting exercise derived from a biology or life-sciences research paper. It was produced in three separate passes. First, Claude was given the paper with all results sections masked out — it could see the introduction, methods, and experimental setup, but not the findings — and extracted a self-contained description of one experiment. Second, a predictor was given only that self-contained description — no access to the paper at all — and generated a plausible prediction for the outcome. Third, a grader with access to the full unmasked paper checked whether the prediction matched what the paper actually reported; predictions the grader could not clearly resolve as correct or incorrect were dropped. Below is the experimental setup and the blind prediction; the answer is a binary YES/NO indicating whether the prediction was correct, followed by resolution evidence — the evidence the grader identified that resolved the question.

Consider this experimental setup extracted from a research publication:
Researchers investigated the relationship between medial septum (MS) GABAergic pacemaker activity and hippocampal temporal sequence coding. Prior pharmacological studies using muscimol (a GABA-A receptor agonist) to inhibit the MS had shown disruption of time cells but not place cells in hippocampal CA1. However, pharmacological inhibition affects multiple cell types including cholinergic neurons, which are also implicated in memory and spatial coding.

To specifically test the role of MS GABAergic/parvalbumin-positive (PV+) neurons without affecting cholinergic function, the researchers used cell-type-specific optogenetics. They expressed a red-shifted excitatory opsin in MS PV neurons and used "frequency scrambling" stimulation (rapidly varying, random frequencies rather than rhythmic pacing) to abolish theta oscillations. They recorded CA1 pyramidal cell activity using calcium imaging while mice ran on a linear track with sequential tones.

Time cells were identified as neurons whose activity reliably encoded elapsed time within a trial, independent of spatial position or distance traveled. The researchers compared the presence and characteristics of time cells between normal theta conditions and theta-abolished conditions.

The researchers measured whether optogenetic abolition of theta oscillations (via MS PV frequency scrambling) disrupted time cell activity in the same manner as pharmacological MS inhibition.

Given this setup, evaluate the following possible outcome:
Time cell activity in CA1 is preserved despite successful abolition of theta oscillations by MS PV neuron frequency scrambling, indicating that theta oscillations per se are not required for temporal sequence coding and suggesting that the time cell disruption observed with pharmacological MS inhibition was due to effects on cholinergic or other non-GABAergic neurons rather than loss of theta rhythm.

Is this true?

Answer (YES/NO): YES